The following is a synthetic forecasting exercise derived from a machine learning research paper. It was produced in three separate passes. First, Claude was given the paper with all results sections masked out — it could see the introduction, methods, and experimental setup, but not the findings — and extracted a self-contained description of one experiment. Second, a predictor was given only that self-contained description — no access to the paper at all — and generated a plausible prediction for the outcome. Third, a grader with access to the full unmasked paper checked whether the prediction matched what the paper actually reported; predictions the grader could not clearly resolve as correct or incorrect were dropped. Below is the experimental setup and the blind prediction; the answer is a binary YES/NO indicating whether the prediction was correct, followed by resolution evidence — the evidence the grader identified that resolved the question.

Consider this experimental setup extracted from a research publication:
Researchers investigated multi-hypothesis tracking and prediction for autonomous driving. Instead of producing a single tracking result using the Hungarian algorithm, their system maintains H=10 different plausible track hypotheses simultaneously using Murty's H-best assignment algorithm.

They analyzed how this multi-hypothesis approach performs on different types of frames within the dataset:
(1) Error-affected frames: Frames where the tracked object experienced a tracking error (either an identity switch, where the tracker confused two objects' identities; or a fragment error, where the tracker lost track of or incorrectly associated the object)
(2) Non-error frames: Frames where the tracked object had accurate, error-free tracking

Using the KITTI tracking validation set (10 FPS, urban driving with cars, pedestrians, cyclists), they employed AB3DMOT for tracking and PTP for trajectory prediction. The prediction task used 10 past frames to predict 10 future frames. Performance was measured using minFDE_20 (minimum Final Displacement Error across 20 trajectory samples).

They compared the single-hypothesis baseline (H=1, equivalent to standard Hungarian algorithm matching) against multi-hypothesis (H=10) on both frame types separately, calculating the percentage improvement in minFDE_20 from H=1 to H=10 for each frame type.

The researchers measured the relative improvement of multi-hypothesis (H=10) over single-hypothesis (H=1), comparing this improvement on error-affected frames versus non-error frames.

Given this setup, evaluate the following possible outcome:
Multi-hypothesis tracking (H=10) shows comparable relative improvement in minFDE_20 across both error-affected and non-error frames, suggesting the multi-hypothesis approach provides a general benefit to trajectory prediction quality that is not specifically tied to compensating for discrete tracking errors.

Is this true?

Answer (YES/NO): NO